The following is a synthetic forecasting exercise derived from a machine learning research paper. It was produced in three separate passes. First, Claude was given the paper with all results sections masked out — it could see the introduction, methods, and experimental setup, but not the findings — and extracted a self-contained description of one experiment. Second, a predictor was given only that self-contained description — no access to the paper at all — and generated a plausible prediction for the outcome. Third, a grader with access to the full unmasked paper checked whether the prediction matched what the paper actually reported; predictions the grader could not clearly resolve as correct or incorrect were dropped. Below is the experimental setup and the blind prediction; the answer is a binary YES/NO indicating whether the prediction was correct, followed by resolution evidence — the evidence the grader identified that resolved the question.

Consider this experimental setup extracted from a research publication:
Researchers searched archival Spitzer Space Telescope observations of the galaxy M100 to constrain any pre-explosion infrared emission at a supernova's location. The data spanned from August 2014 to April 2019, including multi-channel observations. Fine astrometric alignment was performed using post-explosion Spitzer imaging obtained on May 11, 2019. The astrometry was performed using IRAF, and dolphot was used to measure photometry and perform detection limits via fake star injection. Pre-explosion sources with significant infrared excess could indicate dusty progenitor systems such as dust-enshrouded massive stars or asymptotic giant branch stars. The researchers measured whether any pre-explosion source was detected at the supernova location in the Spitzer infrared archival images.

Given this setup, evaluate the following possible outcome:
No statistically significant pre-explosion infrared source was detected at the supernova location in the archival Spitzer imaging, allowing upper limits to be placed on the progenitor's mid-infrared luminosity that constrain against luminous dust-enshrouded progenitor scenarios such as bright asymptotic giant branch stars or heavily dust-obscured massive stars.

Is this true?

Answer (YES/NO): YES